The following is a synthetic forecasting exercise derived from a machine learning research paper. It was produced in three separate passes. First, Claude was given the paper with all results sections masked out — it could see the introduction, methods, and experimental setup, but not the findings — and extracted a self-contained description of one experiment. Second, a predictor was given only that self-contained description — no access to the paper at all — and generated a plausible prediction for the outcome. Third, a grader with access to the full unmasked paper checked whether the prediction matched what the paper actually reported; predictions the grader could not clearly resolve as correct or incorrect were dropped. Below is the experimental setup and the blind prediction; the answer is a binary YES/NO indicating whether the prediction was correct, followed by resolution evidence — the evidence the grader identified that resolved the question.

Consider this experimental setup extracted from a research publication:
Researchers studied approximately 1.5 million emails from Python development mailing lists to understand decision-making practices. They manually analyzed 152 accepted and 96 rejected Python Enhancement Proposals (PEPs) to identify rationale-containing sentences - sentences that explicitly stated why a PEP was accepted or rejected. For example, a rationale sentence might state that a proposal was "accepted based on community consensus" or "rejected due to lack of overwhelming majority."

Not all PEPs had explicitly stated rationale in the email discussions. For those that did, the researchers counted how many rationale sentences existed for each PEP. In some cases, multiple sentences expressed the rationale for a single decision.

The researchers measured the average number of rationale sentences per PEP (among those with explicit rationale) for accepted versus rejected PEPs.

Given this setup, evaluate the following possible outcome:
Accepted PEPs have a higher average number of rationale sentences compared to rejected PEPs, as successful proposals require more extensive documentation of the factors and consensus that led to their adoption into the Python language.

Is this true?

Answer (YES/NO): YES